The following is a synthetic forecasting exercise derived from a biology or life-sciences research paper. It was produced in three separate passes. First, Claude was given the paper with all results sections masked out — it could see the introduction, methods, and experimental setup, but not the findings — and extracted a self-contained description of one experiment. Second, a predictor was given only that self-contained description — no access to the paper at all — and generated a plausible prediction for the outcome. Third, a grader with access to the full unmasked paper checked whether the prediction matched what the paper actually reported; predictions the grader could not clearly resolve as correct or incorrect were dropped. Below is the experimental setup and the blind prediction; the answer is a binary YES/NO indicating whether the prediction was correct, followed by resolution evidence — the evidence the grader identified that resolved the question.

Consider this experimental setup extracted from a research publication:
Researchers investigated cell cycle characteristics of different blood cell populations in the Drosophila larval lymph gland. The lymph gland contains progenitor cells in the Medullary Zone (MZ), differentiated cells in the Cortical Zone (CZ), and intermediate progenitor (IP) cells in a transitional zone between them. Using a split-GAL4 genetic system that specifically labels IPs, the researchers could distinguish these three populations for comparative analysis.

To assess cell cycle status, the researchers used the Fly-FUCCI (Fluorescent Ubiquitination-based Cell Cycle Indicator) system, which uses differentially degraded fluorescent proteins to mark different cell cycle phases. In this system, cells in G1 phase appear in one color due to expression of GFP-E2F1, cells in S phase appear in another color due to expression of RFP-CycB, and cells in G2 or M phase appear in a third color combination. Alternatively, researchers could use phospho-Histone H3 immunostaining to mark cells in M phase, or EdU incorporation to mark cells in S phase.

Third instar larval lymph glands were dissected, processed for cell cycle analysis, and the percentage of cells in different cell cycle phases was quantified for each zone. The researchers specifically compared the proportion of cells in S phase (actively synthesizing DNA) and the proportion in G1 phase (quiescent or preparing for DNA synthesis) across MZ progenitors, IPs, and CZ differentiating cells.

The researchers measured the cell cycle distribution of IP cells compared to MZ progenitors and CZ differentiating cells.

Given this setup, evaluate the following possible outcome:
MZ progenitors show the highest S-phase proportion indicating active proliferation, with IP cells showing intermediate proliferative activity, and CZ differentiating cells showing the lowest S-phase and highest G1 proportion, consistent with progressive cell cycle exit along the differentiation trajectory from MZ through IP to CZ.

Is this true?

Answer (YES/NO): NO